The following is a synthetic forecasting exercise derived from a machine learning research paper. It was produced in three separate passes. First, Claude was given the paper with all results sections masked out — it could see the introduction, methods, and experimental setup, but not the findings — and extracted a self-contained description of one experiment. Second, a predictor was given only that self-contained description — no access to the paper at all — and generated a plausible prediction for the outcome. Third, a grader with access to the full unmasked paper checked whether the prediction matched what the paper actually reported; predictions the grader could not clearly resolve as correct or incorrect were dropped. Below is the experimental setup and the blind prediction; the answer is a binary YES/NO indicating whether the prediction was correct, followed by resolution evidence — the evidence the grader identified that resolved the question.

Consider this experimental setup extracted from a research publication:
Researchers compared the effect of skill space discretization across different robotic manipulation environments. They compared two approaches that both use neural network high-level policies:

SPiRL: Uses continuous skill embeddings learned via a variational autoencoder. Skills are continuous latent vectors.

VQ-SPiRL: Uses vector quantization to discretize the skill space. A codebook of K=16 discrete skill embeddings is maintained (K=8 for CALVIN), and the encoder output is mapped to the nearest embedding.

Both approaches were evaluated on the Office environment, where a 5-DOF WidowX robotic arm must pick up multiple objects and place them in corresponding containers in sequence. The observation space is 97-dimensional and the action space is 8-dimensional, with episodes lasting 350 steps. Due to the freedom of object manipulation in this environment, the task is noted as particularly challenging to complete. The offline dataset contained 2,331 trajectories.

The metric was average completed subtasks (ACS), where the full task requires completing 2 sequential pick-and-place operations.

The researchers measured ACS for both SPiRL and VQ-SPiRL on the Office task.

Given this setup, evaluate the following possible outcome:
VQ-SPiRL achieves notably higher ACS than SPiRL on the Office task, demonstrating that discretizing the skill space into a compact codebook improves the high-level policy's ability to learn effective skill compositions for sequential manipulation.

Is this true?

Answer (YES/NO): NO